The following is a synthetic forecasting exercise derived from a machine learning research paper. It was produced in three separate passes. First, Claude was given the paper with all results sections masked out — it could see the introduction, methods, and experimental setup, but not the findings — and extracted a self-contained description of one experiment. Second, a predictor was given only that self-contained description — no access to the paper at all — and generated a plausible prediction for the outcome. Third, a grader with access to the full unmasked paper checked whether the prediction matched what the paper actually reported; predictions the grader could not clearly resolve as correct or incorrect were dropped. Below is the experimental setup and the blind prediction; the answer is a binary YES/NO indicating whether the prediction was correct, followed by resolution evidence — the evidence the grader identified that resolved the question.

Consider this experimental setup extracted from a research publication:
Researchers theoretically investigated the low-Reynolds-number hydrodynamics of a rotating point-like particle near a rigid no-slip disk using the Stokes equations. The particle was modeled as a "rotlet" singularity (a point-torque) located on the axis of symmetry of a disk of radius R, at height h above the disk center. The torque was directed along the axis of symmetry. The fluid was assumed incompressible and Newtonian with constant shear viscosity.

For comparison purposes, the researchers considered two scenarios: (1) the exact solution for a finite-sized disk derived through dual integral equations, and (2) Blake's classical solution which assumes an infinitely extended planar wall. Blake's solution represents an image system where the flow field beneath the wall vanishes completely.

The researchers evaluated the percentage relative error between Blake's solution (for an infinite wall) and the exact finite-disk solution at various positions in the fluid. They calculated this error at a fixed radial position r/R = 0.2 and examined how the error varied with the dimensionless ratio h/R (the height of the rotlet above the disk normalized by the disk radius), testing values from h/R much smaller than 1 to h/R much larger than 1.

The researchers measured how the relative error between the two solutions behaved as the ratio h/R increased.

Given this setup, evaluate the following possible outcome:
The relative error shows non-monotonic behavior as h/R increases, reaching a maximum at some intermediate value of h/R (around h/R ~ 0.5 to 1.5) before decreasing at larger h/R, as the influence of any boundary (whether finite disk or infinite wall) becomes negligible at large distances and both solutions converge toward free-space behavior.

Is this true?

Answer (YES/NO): NO